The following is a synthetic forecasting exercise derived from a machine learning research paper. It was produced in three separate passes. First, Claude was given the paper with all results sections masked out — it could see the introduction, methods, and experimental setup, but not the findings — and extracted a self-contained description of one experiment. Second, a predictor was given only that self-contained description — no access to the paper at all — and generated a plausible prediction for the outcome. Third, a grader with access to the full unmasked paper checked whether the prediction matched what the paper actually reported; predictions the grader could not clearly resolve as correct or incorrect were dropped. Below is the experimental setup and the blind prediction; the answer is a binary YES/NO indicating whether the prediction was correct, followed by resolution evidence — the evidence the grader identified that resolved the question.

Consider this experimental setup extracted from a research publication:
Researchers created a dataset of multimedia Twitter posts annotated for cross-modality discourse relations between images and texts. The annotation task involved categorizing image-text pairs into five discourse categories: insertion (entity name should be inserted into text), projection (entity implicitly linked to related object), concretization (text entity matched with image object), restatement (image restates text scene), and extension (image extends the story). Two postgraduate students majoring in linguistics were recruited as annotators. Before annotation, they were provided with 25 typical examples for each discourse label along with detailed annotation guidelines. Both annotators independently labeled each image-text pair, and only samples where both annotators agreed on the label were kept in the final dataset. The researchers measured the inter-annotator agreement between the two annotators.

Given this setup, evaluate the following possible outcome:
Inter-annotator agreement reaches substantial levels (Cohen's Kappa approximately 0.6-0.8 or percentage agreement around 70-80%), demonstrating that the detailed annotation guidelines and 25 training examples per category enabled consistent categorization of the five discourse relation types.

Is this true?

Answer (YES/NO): YES